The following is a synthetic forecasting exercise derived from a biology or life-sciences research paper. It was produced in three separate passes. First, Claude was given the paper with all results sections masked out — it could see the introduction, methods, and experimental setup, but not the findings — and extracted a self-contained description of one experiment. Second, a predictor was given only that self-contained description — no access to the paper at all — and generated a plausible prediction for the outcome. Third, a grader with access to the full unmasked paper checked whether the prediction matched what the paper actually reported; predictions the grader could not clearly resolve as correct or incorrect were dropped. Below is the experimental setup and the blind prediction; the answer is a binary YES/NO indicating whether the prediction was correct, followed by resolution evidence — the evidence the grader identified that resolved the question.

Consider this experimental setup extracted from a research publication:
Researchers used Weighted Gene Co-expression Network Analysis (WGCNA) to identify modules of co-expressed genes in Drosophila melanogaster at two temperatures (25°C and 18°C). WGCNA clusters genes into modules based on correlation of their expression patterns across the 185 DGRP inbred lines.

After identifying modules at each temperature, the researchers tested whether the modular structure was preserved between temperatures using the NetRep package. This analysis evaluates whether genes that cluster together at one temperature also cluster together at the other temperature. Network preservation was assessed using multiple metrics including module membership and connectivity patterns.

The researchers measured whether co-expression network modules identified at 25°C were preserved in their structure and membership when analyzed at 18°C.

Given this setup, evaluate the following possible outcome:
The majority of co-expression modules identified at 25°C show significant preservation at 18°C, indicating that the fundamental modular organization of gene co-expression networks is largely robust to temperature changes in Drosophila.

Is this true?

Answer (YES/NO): YES